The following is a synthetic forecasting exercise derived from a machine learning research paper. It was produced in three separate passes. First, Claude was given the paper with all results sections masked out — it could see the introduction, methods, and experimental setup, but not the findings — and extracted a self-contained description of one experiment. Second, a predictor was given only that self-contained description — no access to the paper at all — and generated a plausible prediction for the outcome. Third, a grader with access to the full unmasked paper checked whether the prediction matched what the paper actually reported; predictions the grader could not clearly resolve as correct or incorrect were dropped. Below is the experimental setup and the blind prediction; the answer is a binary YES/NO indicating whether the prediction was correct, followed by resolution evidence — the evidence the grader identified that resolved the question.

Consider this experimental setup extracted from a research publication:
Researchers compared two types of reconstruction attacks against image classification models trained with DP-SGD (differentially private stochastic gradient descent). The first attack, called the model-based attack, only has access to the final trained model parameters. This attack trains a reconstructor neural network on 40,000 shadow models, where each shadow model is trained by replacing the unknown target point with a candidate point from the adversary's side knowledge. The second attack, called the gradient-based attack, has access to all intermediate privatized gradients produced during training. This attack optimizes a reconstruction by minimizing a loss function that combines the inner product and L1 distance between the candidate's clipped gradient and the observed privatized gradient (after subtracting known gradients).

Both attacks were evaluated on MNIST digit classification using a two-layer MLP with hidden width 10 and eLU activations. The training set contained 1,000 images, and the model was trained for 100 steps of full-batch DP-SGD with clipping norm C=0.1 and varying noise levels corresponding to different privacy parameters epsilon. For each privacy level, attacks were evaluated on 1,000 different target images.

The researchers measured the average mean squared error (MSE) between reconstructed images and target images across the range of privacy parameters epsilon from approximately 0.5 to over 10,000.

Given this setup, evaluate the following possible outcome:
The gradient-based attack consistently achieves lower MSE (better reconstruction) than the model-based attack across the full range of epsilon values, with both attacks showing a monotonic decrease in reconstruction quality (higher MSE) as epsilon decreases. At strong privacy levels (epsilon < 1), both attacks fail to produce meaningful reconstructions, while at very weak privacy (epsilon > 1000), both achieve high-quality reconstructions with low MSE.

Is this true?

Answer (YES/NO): NO